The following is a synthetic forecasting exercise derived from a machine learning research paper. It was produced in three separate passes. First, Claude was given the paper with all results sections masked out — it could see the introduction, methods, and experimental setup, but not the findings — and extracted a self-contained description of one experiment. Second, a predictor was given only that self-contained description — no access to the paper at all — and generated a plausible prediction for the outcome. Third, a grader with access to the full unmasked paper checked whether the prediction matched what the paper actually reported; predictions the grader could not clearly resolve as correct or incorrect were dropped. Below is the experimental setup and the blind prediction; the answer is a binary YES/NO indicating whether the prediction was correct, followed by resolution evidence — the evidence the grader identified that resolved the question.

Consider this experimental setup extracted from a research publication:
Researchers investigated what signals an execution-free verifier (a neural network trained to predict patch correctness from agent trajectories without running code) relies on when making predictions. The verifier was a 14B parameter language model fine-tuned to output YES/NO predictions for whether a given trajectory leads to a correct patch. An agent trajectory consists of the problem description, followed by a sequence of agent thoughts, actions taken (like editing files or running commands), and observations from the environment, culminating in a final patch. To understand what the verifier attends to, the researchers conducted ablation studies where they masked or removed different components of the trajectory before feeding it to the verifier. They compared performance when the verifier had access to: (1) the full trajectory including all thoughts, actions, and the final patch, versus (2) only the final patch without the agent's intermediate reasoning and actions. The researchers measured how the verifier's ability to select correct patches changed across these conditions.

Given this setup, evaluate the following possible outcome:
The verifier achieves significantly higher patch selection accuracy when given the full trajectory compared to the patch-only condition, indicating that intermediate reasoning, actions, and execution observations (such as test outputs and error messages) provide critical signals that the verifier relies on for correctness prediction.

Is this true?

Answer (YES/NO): YES